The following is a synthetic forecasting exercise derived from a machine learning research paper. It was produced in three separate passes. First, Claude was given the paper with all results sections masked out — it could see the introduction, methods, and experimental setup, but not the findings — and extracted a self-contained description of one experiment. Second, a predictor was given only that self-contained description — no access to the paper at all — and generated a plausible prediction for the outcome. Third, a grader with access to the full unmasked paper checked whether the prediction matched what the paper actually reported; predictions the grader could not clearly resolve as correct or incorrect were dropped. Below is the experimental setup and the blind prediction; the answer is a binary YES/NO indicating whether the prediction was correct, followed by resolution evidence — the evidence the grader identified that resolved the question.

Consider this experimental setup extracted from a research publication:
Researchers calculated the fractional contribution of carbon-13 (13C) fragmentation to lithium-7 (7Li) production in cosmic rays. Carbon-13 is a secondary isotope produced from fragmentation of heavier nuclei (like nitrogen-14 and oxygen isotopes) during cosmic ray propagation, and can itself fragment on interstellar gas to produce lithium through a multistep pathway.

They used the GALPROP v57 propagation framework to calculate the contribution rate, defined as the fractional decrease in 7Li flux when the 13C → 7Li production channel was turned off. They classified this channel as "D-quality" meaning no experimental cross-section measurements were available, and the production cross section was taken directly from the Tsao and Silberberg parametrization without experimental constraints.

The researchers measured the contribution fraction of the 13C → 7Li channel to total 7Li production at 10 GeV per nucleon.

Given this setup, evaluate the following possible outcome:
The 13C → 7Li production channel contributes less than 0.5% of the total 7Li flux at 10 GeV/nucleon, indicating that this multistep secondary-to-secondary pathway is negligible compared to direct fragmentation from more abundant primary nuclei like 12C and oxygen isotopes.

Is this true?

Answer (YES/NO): NO